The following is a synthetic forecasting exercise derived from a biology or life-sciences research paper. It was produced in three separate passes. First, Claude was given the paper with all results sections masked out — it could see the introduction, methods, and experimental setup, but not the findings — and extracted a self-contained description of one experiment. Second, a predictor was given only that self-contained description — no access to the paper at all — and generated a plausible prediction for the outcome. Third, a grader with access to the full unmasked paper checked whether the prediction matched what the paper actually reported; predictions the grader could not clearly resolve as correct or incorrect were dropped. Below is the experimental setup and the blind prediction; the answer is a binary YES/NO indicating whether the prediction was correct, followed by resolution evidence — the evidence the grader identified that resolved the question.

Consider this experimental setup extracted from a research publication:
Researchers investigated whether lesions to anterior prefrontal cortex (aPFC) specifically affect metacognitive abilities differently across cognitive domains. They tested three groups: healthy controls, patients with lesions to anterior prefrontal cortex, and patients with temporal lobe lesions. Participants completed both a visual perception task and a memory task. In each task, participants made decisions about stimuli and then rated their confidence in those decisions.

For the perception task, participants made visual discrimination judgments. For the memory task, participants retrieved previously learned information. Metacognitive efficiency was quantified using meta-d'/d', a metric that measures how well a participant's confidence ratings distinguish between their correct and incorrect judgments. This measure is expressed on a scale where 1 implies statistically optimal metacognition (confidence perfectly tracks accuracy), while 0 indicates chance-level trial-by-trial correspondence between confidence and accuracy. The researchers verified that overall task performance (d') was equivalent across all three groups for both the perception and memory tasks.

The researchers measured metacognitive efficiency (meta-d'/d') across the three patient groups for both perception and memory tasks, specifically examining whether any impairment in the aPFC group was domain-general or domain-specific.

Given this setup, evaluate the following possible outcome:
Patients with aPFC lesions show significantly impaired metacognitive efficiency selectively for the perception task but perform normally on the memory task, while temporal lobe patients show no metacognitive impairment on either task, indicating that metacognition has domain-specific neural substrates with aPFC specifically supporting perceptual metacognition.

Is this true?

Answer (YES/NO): YES